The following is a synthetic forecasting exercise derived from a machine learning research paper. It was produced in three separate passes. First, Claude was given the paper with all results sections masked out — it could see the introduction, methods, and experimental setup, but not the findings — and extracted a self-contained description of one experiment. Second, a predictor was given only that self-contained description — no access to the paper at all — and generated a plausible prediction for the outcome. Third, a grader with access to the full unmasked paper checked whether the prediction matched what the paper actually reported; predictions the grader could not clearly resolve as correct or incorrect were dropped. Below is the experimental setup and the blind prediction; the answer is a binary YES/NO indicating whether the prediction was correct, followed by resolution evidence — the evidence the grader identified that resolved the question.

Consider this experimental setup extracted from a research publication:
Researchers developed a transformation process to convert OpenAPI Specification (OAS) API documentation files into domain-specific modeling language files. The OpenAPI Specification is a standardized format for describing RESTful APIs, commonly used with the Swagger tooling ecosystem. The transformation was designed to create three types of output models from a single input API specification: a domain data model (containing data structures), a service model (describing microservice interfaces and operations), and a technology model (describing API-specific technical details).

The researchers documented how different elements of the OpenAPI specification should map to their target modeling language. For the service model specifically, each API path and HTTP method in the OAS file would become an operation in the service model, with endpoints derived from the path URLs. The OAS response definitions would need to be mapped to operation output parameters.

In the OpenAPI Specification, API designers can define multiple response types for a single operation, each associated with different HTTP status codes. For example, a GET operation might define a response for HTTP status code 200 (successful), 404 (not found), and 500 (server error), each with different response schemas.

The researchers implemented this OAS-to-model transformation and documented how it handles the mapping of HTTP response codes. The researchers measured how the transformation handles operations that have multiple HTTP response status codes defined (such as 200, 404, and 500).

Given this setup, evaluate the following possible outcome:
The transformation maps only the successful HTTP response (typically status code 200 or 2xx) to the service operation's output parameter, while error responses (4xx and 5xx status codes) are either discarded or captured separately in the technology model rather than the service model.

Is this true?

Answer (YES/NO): YES